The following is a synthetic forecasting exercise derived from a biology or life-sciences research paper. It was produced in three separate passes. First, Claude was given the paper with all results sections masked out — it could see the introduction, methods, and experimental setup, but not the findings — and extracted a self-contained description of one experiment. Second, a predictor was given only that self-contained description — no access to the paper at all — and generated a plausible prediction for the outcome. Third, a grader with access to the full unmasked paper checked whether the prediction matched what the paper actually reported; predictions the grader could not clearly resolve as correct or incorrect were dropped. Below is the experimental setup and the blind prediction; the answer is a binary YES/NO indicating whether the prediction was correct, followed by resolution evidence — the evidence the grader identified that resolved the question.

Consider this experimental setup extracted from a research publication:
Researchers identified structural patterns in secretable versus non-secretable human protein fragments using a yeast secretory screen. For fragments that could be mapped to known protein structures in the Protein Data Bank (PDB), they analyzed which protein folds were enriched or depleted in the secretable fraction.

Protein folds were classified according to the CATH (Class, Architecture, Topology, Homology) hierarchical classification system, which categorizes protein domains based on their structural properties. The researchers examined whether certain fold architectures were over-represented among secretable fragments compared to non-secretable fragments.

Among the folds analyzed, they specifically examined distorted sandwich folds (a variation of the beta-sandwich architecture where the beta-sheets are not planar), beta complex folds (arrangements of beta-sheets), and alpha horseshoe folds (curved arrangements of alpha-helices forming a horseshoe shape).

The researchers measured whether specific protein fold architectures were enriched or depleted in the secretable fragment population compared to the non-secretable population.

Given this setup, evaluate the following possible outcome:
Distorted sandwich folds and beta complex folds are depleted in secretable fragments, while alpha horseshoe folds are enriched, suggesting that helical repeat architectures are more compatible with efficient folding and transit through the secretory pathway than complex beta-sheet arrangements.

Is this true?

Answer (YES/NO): NO